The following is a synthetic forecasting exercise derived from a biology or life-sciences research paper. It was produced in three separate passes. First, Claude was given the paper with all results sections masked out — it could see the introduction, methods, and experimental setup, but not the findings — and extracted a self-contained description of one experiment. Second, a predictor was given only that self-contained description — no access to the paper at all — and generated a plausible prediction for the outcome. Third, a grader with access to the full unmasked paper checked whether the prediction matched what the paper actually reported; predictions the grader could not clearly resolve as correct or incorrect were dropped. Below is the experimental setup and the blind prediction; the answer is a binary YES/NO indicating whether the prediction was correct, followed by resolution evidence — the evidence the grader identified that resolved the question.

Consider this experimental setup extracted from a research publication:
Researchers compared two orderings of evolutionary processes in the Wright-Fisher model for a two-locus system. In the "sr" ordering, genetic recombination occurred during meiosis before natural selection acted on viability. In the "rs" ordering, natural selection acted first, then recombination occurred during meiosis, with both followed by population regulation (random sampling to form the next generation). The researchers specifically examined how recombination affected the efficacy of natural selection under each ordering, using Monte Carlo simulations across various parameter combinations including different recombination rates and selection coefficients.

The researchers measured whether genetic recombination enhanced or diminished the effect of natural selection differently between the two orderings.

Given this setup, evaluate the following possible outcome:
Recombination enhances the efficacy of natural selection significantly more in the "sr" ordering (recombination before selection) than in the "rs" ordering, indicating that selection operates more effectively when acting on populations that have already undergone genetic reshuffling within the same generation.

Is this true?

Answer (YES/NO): YES